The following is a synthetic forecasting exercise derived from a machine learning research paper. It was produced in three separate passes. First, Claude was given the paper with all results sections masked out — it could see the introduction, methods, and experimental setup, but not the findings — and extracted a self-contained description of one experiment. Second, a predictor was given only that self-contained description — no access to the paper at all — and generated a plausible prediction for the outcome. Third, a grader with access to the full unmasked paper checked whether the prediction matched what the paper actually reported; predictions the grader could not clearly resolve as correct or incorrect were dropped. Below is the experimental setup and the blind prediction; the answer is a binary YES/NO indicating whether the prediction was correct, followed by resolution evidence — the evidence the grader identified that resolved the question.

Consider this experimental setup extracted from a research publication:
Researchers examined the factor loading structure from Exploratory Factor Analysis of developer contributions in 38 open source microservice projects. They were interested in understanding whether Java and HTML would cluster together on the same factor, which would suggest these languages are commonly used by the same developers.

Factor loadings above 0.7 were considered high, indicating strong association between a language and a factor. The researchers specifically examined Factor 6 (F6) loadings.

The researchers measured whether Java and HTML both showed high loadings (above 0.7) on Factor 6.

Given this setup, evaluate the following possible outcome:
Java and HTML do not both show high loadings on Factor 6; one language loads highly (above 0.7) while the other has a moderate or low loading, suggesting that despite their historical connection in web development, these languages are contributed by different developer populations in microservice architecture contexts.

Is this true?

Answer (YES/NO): NO